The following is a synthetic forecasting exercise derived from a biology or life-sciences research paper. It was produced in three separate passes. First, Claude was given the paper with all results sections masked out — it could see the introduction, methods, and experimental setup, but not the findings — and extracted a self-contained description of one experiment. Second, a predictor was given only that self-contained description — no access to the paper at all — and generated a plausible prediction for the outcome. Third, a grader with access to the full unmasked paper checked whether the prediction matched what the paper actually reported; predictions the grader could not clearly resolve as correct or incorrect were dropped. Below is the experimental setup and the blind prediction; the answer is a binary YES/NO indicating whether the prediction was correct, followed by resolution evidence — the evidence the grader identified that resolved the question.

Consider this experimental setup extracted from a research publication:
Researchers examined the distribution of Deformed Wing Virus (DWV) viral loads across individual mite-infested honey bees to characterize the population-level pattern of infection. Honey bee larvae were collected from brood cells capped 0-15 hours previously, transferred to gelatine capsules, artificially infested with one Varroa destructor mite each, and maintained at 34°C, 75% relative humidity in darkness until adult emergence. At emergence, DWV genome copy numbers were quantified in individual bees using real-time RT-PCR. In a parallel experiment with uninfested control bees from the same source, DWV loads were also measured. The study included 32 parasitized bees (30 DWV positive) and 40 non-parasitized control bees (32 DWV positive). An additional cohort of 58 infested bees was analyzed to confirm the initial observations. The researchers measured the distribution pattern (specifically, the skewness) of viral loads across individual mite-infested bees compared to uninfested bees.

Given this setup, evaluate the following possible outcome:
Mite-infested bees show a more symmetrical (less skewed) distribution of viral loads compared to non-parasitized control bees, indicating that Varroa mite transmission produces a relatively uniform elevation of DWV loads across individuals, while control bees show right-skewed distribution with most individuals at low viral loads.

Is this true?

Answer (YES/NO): NO